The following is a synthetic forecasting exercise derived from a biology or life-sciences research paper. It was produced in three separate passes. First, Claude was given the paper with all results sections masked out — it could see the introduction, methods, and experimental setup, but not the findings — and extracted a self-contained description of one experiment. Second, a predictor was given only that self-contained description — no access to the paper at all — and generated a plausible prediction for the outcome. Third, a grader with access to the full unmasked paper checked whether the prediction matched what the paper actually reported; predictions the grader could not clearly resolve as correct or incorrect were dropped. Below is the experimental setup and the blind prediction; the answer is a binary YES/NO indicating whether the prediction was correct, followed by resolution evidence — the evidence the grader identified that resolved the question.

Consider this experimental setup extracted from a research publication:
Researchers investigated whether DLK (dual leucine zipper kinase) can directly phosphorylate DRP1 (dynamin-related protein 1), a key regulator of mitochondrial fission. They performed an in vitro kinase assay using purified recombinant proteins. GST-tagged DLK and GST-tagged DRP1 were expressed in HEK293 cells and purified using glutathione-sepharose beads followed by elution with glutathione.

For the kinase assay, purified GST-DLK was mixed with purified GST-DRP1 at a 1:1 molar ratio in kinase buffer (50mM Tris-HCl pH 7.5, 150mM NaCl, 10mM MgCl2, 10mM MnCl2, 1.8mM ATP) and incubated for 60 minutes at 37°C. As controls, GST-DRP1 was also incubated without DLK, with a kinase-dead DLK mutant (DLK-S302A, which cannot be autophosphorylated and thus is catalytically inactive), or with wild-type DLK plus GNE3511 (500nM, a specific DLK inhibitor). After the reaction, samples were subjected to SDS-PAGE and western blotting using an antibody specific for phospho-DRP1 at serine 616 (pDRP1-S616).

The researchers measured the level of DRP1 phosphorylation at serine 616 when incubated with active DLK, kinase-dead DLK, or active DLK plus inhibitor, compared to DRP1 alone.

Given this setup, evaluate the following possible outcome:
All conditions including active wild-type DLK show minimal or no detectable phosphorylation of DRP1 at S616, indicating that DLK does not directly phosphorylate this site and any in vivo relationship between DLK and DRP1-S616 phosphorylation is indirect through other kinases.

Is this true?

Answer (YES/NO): NO